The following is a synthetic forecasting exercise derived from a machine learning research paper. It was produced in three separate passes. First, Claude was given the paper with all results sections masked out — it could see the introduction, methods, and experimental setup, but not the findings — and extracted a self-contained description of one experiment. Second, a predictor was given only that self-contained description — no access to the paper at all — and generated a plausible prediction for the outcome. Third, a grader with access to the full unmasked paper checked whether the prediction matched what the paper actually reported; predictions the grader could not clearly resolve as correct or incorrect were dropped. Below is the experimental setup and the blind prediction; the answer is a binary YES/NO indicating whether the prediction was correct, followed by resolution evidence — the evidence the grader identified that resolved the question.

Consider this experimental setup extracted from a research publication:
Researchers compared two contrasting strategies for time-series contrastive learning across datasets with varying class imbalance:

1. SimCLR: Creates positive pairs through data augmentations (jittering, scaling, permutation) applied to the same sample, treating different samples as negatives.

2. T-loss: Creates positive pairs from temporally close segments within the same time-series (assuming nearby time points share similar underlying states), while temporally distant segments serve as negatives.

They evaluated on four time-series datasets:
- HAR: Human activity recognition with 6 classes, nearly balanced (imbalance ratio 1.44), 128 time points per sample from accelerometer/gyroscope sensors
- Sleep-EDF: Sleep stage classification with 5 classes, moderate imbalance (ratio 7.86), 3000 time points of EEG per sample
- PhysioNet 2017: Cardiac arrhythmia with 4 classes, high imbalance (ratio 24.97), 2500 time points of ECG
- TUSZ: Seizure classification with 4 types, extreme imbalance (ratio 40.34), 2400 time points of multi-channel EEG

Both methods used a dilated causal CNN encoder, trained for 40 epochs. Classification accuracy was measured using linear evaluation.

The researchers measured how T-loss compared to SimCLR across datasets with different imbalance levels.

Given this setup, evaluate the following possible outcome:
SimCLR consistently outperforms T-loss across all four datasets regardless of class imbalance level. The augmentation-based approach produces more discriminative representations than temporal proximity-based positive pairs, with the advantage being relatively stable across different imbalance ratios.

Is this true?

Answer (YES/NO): NO